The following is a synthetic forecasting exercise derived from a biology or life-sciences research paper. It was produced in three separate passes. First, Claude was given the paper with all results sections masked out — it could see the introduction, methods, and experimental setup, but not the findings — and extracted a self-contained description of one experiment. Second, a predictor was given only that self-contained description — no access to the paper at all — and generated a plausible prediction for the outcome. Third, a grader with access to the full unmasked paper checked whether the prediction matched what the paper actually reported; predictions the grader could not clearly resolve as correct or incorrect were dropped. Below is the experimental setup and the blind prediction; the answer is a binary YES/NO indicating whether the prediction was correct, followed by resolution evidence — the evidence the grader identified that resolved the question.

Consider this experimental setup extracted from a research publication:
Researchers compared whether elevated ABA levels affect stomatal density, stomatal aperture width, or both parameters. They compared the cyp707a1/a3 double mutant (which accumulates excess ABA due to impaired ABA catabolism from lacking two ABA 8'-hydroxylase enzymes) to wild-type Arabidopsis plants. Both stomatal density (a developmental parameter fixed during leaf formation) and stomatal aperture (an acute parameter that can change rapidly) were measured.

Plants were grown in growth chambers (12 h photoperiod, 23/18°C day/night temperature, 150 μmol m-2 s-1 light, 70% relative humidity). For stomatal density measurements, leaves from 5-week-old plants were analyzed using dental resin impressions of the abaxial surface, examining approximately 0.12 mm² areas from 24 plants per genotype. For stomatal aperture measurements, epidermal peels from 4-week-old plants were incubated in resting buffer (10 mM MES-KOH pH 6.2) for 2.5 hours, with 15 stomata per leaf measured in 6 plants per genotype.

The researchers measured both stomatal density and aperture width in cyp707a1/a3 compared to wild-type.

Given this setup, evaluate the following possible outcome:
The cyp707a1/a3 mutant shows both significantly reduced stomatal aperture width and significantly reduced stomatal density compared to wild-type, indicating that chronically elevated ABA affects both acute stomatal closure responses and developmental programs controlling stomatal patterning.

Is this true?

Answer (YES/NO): NO